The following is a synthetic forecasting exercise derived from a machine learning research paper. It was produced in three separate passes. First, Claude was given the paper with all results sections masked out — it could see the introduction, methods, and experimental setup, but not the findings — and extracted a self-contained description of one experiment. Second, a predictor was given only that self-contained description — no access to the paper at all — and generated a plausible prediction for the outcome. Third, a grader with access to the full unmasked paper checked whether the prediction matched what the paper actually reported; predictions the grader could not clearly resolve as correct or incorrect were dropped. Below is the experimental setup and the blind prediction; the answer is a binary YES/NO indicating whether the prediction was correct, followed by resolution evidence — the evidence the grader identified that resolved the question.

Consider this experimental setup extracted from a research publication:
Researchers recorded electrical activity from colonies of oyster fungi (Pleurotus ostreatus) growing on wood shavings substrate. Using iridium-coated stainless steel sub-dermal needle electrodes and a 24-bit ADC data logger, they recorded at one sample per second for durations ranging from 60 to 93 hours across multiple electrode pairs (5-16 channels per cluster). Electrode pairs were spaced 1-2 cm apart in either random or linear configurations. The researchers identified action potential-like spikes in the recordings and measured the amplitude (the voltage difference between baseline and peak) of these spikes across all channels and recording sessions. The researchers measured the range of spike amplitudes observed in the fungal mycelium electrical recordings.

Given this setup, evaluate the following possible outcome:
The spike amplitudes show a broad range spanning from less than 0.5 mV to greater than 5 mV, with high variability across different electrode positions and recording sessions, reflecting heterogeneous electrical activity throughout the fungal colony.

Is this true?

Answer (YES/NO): NO